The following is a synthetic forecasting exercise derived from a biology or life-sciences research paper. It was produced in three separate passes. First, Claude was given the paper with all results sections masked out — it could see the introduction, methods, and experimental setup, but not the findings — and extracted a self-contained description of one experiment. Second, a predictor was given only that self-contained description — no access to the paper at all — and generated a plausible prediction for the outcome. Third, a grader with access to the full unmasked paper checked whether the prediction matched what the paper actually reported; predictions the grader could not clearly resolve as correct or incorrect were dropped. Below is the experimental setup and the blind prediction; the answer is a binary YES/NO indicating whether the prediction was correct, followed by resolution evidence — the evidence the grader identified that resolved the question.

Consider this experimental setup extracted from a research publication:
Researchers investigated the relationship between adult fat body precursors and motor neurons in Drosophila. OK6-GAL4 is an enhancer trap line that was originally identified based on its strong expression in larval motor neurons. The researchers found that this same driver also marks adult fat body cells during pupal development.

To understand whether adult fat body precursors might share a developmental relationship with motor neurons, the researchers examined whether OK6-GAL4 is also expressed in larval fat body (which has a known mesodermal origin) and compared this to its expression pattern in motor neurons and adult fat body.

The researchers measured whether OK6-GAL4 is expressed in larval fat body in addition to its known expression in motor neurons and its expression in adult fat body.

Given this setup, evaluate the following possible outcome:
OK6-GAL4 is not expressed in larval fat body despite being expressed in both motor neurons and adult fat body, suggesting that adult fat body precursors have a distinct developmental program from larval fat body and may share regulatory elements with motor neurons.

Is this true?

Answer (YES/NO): YES